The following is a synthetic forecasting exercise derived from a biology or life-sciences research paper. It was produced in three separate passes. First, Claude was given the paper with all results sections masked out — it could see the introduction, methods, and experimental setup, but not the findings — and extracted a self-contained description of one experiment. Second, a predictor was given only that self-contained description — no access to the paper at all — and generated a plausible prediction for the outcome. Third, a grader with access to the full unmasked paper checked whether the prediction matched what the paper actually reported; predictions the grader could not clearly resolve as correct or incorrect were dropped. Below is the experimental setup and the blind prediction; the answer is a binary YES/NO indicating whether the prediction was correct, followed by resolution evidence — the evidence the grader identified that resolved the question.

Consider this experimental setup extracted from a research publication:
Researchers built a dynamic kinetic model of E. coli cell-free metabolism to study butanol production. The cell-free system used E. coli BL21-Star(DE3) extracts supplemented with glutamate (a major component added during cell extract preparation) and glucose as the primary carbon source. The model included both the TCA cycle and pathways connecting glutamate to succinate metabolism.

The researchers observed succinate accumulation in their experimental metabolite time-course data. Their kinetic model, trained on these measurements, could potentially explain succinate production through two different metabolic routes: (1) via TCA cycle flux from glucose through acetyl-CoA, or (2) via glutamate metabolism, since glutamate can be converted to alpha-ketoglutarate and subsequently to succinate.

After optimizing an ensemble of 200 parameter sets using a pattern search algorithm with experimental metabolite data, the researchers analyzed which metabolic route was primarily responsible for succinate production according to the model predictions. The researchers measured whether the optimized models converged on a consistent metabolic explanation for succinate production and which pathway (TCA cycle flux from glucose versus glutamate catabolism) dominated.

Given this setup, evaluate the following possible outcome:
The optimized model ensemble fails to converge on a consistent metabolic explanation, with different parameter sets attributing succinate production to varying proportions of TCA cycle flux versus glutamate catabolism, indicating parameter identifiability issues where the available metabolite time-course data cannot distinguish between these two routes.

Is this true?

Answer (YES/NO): NO